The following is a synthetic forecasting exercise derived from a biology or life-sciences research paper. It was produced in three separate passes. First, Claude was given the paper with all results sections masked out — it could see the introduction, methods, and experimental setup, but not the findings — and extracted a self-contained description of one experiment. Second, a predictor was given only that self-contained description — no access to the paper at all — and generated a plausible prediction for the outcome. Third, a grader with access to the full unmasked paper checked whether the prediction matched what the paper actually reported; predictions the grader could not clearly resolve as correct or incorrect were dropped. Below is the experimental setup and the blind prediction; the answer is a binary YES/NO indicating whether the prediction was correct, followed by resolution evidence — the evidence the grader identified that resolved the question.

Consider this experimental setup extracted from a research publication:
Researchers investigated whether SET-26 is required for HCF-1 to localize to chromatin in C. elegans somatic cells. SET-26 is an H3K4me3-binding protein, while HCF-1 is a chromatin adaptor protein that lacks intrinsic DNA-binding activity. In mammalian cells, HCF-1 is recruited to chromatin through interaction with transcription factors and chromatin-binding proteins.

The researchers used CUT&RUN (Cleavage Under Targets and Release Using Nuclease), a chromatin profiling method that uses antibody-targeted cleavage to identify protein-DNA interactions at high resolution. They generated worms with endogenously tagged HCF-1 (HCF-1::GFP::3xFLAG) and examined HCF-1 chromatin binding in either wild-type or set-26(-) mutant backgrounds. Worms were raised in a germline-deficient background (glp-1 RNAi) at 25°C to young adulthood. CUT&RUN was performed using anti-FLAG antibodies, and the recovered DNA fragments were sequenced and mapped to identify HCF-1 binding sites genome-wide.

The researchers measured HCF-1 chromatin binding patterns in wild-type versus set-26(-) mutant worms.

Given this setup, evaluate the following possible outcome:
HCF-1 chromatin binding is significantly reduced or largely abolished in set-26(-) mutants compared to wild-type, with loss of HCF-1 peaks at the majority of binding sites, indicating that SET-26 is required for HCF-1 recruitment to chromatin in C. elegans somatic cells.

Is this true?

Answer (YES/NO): YES